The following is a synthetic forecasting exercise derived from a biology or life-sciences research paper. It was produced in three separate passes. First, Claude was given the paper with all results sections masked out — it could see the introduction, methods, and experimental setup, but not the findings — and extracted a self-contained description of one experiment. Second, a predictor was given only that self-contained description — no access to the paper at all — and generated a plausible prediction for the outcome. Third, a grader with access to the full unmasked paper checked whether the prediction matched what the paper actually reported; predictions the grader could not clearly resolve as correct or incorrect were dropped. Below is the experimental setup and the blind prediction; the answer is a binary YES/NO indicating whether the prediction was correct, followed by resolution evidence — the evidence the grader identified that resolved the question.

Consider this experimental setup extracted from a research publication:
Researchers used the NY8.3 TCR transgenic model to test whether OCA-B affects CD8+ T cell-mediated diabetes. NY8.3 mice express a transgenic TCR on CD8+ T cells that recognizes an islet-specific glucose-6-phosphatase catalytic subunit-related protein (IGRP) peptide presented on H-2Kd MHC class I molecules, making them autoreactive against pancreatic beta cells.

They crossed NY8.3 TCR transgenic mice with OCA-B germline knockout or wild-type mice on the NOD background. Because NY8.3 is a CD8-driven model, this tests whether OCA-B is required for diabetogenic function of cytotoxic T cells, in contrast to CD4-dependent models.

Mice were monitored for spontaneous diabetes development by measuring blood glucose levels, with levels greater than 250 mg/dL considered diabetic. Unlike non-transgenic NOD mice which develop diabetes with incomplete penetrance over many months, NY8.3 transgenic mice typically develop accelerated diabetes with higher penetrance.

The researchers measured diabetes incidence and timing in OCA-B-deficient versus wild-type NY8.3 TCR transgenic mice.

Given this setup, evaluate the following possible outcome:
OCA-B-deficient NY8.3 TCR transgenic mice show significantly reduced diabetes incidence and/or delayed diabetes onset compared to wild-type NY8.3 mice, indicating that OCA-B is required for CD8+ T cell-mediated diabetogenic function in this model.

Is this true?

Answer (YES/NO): YES